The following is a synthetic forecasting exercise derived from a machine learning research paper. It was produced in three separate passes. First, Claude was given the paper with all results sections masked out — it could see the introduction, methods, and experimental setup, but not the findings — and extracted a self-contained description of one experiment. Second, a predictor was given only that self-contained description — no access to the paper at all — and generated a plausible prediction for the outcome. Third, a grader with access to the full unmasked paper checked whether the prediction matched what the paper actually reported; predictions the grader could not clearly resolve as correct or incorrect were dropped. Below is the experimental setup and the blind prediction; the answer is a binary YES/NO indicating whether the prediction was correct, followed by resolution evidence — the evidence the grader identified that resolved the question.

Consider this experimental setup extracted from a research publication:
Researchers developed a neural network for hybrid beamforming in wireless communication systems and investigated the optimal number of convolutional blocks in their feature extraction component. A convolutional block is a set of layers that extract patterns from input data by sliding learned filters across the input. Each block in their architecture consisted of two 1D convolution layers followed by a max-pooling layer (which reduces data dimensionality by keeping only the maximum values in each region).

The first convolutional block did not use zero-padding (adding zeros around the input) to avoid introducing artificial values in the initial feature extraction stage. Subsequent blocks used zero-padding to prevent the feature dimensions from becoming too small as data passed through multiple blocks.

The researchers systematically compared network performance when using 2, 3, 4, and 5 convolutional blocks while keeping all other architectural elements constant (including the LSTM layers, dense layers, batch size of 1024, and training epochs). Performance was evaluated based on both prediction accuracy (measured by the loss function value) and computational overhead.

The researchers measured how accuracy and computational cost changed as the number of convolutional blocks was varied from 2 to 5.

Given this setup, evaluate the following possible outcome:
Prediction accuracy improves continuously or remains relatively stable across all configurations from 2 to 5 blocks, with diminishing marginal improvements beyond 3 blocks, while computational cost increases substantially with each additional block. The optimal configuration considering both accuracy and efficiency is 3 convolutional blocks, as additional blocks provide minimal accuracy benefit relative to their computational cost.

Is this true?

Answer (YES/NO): NO